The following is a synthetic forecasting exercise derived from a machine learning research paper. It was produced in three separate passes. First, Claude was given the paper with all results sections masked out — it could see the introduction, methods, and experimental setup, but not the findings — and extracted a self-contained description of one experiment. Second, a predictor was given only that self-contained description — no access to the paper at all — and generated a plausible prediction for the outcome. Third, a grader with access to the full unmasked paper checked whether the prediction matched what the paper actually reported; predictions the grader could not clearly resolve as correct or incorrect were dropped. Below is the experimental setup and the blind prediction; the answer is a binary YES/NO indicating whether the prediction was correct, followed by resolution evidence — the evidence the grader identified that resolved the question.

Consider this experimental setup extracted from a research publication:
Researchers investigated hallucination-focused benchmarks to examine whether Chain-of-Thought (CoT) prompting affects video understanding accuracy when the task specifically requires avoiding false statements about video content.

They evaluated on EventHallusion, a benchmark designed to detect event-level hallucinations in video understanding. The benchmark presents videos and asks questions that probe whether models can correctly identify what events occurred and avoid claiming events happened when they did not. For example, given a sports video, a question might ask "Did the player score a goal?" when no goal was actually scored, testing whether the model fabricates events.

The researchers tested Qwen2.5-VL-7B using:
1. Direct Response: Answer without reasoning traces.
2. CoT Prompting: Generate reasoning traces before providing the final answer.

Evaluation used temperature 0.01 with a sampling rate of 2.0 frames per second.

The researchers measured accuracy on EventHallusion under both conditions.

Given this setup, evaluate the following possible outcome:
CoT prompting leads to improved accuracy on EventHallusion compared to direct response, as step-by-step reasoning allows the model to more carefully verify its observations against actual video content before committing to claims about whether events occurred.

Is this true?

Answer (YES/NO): NO